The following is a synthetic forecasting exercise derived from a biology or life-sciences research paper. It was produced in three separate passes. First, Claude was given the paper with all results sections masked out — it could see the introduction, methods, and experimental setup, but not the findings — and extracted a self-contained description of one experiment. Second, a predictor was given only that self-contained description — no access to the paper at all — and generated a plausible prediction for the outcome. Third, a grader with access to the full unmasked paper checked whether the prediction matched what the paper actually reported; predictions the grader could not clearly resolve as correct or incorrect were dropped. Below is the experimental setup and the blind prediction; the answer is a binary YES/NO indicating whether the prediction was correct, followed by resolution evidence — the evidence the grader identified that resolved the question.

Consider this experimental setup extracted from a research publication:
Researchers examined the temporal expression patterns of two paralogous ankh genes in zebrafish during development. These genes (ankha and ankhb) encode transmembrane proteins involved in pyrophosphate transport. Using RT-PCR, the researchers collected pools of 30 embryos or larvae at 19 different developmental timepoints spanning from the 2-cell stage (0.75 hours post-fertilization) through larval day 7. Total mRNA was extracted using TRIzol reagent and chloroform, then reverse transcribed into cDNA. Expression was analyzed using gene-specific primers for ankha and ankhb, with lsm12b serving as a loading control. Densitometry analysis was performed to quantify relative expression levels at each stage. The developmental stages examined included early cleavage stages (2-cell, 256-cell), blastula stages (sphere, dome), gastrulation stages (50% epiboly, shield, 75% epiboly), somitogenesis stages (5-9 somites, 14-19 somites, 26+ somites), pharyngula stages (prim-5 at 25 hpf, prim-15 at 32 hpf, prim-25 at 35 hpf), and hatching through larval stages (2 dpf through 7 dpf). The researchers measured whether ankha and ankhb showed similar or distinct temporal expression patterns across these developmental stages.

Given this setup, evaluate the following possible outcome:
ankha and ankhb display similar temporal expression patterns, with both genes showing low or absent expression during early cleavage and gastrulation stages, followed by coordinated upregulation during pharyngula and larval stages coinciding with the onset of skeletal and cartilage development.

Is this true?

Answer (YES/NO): NO